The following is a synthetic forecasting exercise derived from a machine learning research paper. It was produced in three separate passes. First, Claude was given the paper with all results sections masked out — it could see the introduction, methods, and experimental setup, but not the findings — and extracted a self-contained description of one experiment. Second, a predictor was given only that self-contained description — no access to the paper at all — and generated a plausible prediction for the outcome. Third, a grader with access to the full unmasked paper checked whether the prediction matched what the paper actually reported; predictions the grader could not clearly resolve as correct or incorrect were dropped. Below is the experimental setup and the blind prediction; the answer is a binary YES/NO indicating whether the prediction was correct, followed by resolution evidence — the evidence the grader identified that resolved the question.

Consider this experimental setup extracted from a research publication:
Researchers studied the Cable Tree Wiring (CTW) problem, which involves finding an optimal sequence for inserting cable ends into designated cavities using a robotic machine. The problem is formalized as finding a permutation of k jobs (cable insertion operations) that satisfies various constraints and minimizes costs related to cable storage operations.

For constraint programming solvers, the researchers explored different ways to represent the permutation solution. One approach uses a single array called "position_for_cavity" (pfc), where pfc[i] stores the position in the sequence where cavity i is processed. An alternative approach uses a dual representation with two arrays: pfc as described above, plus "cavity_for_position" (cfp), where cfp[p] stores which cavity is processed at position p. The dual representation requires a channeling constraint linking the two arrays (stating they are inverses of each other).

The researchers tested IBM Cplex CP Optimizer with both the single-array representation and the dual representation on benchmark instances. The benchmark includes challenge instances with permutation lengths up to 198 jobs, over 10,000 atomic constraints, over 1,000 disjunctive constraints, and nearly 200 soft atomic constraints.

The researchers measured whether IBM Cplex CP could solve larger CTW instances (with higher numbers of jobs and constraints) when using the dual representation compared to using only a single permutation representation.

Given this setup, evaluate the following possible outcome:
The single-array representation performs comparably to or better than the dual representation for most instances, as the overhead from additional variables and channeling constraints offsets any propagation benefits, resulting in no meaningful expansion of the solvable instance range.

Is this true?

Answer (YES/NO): NO